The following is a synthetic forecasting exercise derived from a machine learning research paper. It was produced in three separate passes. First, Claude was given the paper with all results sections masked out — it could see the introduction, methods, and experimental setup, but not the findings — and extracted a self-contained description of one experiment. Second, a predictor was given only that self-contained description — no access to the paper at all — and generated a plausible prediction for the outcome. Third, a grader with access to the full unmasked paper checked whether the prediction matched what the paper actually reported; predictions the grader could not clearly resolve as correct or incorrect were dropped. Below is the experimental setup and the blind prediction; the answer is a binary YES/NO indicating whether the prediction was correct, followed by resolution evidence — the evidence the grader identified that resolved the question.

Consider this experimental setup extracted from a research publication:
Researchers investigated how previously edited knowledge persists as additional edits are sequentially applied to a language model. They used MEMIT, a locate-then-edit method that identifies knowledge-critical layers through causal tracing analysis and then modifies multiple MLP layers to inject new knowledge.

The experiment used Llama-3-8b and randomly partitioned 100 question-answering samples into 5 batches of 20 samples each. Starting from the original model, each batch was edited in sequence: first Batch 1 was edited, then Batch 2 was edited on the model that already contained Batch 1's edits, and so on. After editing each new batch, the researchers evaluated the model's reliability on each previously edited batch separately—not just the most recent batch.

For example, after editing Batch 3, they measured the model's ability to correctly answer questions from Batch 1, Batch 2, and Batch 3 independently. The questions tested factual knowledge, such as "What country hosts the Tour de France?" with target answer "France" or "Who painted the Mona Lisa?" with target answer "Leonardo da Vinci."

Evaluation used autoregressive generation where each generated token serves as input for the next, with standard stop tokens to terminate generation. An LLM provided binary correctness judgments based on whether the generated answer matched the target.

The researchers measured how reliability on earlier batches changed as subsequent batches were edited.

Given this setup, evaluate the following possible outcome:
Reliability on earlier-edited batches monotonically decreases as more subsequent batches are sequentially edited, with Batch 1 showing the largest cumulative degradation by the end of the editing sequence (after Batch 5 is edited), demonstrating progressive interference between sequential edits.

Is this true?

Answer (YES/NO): YES